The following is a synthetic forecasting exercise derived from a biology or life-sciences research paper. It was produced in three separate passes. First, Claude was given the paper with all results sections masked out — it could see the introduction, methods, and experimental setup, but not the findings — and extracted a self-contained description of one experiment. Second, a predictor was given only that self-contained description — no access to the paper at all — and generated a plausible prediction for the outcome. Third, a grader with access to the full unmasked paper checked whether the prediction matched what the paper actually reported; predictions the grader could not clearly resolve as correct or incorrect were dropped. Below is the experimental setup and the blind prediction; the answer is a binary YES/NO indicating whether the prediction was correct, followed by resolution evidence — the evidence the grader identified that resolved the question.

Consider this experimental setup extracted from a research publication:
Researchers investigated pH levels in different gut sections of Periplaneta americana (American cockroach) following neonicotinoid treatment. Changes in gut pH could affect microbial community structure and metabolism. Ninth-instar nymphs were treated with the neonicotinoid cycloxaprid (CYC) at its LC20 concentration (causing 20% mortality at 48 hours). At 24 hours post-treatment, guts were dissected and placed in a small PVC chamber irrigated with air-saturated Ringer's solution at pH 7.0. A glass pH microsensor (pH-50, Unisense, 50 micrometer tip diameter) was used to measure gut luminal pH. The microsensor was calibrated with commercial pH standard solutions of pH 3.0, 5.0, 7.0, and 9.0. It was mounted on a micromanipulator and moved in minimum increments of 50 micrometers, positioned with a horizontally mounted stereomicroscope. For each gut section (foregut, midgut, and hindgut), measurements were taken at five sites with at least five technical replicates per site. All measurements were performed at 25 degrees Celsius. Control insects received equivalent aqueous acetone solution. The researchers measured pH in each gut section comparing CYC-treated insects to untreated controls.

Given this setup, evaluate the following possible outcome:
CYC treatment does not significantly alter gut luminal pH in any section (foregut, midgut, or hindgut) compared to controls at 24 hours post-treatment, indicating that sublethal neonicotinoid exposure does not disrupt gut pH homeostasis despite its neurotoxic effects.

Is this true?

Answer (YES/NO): NO